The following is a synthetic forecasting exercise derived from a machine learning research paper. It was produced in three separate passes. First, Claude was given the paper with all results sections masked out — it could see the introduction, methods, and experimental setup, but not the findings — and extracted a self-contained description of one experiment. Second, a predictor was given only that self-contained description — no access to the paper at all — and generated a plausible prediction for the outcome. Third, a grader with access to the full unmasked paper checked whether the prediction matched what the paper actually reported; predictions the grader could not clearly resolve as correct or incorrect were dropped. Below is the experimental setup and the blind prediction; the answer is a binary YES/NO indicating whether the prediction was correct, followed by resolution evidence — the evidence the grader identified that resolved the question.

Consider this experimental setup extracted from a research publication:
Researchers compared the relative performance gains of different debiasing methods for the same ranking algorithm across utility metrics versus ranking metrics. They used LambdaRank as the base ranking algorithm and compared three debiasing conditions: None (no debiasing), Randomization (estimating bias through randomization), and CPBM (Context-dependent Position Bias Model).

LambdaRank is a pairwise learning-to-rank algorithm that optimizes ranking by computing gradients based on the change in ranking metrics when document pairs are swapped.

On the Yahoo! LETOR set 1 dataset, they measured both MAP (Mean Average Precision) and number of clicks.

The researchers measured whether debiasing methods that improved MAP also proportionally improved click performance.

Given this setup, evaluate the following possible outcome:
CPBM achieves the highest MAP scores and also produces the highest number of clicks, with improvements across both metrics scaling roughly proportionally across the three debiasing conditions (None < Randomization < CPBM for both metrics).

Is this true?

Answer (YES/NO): NO